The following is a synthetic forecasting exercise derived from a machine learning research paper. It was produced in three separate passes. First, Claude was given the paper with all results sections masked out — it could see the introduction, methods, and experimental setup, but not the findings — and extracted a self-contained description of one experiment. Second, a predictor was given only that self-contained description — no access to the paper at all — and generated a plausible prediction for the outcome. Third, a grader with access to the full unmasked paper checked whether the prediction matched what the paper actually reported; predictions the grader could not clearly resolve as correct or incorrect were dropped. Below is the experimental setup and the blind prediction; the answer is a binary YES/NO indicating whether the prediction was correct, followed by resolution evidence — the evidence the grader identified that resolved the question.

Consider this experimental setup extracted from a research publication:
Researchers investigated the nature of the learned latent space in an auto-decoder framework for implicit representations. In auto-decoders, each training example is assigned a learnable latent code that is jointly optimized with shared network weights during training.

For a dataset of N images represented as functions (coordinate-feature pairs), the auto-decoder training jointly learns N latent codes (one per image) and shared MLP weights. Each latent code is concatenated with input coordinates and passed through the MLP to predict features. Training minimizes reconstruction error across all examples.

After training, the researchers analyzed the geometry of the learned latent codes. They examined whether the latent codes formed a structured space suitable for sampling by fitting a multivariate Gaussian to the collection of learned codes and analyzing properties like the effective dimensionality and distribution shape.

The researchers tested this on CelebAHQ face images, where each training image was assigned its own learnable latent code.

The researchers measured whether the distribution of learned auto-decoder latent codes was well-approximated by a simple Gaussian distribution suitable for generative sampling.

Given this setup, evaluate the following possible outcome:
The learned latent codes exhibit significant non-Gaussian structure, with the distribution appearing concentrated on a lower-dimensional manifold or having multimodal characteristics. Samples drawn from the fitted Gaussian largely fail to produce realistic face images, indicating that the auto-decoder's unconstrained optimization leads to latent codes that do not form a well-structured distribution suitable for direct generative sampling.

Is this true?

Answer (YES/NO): YES